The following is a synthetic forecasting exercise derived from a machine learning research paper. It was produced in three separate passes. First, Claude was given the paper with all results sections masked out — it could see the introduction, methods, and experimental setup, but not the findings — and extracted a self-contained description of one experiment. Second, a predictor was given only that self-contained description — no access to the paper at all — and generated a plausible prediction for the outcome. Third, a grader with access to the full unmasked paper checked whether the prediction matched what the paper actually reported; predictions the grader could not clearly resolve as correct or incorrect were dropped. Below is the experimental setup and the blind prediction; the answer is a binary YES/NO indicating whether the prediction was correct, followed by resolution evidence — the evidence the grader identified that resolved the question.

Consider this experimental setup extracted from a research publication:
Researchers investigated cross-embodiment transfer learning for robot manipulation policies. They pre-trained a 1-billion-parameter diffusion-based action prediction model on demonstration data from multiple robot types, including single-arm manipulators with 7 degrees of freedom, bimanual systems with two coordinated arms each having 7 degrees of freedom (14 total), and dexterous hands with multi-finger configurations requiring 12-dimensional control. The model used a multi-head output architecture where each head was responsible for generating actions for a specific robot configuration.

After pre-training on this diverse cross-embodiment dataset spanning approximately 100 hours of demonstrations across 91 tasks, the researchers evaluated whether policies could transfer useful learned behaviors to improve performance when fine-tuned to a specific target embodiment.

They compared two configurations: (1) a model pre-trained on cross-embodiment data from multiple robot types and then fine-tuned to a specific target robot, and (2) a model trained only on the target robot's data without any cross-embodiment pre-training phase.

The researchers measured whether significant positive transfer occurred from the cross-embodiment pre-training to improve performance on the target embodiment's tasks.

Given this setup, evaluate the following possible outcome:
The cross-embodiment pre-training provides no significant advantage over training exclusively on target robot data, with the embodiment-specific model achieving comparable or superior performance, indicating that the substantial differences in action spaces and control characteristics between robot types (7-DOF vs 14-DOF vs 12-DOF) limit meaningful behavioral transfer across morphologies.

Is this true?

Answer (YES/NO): NO